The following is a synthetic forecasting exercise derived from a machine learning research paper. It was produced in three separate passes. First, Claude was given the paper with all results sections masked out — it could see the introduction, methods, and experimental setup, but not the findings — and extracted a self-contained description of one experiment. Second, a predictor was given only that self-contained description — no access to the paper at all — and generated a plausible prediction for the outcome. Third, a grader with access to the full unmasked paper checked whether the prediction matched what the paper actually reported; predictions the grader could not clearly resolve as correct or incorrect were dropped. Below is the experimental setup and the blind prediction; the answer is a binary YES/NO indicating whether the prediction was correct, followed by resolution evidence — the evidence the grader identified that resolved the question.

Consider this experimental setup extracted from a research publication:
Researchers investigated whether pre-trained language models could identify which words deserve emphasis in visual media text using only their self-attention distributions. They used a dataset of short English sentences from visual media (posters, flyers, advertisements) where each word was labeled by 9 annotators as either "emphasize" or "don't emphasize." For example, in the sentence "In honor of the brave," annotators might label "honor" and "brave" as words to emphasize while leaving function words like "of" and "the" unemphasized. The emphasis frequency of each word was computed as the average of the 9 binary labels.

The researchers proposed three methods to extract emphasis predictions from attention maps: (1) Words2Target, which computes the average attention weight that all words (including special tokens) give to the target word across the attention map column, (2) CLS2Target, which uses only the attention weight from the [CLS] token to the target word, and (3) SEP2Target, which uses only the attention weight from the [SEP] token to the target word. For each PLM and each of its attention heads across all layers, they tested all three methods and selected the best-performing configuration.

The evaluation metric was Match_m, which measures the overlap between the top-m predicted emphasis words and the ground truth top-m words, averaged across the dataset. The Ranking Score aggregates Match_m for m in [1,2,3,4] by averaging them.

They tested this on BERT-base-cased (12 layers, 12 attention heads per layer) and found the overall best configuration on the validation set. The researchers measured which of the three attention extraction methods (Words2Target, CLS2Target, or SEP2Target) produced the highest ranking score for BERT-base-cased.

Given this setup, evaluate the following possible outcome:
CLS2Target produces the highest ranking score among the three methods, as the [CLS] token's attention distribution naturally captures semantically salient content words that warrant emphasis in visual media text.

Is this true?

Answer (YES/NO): NO